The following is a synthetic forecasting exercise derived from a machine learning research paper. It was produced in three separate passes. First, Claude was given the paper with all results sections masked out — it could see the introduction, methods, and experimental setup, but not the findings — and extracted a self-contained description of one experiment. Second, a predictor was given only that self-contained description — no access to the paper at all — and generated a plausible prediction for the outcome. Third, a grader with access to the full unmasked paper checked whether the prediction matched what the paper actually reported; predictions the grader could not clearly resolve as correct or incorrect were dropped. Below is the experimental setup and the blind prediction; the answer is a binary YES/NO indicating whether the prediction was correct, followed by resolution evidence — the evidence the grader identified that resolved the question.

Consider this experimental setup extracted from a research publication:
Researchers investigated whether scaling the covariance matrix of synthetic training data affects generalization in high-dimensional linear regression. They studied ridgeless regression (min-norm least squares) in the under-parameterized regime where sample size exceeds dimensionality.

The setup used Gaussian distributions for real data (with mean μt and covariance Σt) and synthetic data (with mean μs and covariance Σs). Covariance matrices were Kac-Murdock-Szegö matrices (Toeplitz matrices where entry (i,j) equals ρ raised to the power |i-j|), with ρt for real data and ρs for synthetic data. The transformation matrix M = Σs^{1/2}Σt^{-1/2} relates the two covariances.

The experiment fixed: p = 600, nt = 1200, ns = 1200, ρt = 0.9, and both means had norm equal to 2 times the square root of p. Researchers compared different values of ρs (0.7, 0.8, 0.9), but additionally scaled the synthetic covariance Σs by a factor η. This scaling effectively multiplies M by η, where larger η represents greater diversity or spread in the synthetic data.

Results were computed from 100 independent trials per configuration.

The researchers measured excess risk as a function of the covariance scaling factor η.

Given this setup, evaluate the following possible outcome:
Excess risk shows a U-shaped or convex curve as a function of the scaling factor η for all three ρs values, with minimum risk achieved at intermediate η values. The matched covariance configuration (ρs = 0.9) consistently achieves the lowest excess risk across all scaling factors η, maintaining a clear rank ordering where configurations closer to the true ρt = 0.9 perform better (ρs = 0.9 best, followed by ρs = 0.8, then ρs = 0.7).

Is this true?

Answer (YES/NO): NO